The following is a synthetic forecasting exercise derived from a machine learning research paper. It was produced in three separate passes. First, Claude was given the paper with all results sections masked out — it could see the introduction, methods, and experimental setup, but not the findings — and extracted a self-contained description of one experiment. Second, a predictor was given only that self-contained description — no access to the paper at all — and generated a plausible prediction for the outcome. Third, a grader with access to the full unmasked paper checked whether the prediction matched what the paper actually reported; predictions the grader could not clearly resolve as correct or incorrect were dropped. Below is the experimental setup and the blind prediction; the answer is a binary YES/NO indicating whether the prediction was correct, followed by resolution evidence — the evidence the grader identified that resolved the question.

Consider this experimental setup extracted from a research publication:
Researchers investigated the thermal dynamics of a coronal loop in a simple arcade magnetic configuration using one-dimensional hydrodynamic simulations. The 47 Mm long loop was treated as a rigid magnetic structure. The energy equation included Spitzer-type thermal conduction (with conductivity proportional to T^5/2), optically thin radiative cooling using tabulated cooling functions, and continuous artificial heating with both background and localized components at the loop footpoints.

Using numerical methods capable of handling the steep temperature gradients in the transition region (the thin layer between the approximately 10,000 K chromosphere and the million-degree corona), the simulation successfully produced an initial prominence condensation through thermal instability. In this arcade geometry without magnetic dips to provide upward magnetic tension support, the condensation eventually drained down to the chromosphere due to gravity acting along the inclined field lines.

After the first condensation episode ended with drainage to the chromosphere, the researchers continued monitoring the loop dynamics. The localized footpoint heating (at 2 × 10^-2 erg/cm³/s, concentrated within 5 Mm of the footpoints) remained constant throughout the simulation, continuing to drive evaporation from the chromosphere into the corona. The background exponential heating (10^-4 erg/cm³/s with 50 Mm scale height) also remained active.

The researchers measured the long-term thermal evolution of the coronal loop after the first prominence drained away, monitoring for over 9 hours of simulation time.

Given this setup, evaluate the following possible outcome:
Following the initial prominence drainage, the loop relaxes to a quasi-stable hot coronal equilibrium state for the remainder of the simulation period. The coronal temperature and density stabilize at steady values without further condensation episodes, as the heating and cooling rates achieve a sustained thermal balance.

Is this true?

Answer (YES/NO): NO